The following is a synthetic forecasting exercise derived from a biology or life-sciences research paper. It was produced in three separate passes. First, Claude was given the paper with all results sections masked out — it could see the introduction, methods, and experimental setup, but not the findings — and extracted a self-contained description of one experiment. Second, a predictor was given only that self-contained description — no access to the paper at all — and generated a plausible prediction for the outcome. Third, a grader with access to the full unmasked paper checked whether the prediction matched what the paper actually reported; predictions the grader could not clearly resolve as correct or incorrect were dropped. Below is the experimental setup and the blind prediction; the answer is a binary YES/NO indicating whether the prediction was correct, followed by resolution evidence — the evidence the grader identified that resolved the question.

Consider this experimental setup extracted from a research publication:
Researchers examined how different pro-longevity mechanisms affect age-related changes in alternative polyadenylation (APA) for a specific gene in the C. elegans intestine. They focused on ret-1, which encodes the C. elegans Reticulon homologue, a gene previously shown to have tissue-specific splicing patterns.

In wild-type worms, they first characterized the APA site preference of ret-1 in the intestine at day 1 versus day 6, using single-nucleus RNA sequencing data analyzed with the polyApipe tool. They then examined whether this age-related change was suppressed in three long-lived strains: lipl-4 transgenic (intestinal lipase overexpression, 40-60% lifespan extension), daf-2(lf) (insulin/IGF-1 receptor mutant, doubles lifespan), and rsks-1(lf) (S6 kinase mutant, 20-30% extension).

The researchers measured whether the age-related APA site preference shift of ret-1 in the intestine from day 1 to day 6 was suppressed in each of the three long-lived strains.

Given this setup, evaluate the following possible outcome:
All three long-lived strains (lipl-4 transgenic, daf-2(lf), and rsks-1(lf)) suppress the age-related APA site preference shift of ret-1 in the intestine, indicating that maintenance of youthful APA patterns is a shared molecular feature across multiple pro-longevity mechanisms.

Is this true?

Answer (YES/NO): NO